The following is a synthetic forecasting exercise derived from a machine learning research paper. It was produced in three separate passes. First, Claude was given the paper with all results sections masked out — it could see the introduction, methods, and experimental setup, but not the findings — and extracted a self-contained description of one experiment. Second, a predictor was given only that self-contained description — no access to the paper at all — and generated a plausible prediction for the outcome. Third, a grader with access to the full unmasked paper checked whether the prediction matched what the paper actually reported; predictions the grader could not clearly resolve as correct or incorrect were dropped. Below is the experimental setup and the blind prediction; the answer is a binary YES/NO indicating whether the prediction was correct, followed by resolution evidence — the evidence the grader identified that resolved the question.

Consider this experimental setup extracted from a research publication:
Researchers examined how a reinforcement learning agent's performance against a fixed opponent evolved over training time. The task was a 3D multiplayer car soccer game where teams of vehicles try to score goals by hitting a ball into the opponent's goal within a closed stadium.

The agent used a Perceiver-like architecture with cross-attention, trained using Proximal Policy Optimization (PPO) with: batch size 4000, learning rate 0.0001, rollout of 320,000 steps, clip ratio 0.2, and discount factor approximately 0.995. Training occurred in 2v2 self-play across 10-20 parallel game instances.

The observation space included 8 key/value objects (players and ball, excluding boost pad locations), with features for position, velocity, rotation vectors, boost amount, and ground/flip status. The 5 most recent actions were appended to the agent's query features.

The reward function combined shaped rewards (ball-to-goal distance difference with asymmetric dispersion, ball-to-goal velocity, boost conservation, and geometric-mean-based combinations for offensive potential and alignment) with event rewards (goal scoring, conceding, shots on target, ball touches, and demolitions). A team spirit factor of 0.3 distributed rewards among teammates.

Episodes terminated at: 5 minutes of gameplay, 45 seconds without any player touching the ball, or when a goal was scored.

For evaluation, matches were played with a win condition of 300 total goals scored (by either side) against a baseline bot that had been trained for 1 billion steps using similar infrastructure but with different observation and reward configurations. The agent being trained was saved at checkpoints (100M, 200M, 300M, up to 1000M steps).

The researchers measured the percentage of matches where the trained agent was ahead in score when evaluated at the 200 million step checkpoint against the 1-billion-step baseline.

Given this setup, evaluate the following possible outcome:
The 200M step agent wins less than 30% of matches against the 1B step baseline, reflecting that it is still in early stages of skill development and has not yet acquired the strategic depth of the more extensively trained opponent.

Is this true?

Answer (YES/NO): NO